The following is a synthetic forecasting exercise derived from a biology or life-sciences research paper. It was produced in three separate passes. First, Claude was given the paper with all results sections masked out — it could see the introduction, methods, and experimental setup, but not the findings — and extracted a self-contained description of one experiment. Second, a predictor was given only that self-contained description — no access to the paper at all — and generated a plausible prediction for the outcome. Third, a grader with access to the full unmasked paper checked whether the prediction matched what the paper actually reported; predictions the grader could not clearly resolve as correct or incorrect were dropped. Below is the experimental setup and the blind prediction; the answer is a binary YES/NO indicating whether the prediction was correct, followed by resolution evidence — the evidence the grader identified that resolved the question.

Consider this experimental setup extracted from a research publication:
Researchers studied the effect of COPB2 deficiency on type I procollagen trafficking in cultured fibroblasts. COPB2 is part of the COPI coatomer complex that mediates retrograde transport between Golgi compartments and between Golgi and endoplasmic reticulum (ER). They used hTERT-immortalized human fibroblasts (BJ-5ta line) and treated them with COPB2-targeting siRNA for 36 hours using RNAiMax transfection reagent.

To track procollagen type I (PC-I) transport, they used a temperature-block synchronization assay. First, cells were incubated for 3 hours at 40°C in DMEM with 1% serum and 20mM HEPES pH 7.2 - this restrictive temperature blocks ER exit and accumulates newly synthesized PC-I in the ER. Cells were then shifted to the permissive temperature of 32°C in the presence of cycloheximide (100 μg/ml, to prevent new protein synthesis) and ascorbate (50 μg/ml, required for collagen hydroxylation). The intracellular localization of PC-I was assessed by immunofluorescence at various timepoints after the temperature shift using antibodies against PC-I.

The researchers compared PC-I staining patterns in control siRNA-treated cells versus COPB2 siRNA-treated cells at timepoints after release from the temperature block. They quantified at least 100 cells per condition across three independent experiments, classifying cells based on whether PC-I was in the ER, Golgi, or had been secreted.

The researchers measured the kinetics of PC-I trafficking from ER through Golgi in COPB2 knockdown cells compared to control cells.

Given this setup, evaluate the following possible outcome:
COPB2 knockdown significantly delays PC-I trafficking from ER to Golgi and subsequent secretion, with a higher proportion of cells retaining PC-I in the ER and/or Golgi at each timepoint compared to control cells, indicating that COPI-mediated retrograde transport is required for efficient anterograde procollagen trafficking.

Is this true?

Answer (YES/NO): YES